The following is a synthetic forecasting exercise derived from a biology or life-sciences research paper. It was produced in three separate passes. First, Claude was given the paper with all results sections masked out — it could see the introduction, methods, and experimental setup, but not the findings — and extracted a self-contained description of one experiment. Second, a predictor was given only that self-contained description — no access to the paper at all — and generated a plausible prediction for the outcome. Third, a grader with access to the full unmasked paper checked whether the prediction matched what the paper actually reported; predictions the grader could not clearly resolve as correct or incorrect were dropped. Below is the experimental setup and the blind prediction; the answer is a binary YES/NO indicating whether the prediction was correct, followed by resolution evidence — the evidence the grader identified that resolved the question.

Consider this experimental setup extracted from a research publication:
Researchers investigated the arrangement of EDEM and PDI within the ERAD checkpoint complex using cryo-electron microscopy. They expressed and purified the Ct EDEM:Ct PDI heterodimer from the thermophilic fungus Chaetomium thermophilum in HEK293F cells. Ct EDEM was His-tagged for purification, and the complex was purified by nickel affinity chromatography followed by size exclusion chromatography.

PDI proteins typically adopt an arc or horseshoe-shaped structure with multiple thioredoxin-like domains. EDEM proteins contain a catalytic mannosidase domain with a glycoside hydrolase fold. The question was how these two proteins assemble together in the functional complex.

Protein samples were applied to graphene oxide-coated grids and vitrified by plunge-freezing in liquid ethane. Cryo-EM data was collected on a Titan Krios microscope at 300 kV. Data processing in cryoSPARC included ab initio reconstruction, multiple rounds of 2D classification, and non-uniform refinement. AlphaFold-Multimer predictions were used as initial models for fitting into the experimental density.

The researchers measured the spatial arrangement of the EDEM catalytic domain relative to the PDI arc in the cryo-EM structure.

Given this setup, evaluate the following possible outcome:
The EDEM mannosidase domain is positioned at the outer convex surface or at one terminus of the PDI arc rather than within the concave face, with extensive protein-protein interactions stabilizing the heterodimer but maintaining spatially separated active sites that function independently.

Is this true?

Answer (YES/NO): NO